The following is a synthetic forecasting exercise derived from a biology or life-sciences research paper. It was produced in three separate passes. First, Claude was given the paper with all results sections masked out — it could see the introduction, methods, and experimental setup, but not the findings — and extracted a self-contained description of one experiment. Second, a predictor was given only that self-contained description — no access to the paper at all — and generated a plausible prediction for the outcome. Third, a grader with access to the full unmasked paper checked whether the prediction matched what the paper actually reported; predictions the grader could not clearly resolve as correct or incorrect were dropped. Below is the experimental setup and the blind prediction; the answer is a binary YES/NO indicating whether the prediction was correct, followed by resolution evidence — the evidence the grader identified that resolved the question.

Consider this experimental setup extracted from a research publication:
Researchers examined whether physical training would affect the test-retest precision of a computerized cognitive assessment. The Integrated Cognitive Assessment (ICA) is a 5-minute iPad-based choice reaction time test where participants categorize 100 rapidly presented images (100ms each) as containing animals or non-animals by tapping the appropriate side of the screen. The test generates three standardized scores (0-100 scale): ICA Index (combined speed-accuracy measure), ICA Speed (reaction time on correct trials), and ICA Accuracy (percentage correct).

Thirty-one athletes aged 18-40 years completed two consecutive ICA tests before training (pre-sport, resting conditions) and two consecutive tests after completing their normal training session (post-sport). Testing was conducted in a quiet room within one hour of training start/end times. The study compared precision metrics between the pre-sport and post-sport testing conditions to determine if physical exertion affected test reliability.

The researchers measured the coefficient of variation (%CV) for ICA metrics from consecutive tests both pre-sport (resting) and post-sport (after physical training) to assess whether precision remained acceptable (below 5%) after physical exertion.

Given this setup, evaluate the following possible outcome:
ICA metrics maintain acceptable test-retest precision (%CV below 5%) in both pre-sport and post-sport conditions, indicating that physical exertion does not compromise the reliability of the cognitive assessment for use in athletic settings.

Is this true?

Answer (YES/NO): NO